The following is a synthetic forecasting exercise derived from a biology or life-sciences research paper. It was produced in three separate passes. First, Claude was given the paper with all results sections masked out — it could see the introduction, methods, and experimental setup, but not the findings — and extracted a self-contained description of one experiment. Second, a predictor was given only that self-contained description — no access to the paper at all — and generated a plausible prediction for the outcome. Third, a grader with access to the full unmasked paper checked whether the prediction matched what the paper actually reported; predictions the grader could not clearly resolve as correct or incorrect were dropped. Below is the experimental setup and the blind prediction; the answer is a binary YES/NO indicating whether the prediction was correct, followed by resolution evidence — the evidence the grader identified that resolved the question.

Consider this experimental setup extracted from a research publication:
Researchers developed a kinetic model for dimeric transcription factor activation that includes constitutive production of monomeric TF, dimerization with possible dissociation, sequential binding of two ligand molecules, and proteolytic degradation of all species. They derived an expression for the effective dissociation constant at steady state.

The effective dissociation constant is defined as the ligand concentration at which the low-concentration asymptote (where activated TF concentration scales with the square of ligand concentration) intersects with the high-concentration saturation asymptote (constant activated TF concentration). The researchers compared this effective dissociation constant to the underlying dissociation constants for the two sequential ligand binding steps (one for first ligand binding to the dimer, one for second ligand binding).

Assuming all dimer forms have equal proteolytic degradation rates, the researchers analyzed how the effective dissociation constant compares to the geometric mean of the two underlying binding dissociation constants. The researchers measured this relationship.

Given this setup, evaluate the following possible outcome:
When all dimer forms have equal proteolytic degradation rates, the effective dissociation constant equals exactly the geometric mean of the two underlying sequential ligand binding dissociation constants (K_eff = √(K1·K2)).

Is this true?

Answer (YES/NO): NO